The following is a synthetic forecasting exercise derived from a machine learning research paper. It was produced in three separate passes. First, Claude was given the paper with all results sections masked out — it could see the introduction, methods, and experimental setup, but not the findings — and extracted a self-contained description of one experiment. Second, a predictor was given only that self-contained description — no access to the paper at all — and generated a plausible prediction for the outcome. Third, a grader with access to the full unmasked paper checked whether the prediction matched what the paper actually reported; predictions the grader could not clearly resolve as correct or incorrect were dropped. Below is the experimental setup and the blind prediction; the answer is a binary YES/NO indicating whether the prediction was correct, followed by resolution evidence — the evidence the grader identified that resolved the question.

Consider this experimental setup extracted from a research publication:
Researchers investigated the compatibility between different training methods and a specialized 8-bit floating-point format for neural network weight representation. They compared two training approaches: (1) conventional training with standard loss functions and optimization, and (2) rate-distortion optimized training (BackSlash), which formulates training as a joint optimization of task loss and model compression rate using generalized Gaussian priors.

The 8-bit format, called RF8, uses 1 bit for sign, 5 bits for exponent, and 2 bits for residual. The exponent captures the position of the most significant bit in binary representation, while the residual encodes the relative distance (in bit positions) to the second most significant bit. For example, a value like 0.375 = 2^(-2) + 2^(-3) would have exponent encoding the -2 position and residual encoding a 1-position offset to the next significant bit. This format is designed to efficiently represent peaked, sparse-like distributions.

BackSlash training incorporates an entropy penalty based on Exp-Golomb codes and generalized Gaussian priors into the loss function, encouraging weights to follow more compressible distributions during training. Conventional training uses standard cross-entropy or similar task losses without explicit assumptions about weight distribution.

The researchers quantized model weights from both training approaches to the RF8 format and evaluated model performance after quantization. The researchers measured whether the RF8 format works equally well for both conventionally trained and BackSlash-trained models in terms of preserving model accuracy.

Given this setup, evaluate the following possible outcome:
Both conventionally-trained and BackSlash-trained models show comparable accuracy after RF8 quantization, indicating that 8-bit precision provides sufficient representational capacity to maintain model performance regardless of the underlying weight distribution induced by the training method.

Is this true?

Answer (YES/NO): NO